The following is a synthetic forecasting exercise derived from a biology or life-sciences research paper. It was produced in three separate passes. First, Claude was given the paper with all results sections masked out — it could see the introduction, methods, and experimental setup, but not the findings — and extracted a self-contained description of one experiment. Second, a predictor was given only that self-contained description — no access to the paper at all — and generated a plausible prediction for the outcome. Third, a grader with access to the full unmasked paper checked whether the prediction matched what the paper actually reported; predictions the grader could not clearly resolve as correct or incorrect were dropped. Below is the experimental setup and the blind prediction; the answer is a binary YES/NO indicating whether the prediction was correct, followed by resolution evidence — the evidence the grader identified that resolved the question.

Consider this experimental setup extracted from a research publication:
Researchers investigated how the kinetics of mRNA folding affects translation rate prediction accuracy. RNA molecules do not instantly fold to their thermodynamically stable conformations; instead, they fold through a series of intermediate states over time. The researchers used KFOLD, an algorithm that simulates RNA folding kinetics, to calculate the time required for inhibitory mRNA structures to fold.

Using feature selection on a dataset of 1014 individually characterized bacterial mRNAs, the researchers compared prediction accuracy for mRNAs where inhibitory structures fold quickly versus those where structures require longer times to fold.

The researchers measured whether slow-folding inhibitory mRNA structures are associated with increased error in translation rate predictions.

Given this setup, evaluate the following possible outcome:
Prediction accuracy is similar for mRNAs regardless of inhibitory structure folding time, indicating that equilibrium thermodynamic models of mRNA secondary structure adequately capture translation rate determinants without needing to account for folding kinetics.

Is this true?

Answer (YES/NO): NO